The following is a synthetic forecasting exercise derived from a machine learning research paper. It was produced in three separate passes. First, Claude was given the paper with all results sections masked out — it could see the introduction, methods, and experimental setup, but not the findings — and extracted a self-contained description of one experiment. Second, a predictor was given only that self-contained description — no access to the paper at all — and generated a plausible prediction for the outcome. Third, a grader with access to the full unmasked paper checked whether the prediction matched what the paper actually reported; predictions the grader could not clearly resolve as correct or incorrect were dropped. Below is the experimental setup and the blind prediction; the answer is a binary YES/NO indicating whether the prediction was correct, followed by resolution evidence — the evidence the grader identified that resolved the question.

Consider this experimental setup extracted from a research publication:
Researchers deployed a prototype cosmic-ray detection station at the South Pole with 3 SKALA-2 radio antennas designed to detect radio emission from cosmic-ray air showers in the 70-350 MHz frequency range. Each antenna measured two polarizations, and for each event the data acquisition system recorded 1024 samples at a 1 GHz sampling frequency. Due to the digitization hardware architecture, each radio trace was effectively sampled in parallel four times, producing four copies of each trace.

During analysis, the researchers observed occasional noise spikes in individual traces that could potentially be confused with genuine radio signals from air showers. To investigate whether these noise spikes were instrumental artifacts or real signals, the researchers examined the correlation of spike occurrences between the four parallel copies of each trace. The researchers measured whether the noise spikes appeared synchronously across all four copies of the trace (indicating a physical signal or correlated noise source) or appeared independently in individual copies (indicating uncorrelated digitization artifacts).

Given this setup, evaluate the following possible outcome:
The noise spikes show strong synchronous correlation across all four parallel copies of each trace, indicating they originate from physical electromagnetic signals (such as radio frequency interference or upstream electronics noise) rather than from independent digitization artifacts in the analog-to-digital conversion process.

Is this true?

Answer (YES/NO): NO